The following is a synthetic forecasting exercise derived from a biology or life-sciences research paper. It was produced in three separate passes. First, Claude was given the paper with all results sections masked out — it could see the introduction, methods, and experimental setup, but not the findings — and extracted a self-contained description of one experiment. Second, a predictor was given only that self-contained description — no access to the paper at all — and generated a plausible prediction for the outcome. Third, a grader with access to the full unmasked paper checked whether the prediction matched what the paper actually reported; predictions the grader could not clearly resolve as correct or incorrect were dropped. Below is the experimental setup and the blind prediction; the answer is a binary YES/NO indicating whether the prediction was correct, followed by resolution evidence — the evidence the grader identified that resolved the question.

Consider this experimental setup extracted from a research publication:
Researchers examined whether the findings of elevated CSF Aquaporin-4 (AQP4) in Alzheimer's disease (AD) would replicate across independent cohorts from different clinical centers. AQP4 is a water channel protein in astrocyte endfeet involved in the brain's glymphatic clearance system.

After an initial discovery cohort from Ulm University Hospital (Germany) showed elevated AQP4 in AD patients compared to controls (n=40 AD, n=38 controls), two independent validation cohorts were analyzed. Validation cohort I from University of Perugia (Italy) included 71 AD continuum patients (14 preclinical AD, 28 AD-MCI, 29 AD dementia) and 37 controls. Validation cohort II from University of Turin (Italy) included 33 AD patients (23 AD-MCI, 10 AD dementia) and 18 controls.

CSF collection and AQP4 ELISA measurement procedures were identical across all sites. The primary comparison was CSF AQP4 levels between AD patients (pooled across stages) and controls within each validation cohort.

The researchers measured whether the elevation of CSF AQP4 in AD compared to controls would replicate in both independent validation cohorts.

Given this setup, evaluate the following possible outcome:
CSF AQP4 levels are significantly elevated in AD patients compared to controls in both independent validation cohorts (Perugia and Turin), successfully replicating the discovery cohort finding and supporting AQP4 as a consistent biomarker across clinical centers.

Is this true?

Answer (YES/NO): YES